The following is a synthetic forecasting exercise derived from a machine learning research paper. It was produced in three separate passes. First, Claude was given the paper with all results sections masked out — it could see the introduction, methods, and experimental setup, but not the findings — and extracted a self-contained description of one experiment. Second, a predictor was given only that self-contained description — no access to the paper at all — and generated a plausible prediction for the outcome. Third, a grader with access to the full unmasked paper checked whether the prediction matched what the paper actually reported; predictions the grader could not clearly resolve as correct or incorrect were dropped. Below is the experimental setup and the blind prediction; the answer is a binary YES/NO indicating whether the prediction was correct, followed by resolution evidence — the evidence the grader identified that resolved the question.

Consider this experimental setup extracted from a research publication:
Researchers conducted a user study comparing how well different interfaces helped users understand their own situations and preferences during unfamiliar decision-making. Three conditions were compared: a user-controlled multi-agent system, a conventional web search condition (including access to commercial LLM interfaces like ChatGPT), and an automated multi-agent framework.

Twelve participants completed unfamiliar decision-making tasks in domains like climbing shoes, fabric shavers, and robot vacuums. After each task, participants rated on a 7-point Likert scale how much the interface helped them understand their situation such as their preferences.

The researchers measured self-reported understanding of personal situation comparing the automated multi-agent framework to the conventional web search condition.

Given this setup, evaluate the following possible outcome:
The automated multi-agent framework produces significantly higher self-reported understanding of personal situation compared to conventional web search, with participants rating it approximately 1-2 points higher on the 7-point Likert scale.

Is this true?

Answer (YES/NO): YES